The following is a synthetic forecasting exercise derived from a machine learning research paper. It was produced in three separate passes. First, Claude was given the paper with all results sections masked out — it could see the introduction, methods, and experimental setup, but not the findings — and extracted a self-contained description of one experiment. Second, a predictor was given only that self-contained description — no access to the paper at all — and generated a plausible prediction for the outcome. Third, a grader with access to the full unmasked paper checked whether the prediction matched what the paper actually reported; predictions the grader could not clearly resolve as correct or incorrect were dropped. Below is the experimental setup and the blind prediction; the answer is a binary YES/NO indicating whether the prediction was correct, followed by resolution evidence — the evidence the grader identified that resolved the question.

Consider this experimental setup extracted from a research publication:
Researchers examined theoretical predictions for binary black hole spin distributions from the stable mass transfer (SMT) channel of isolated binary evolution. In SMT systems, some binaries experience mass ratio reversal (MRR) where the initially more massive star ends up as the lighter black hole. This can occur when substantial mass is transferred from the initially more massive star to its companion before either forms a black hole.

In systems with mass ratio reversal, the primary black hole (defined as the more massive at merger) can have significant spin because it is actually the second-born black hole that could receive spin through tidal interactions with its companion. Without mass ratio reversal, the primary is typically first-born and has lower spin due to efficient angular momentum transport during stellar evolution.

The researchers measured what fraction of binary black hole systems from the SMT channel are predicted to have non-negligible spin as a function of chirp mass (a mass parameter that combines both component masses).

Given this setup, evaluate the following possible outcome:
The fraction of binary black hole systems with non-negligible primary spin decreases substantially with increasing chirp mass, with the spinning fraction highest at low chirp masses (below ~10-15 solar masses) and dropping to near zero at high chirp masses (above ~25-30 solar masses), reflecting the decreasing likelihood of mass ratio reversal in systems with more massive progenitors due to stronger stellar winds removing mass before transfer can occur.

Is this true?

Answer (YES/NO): NO